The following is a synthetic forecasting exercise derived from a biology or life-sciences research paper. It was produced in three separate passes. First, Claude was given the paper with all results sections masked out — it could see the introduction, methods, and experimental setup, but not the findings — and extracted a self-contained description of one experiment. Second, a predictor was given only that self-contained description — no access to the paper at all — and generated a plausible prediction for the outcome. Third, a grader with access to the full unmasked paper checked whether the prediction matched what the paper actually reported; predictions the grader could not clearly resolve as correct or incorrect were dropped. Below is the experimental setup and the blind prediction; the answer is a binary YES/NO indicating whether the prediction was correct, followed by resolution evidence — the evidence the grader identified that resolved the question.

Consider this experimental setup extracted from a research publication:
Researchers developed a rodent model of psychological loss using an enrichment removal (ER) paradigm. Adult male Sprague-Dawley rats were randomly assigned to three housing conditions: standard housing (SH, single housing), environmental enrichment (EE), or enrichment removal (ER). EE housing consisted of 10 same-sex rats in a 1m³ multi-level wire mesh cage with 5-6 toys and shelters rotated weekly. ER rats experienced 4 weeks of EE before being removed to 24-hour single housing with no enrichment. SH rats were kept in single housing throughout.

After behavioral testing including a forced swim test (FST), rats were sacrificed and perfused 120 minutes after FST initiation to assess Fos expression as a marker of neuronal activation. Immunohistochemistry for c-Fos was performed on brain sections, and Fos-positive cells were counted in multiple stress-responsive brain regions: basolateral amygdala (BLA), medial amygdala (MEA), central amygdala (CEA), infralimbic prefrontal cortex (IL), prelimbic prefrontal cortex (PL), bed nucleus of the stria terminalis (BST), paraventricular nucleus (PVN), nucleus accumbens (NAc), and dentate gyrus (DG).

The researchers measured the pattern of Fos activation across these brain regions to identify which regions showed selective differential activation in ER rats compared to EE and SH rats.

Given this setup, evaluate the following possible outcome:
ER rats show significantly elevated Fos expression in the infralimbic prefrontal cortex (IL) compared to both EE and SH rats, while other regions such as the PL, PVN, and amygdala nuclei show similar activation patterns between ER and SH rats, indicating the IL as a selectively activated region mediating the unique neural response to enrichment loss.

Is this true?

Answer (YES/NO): NO